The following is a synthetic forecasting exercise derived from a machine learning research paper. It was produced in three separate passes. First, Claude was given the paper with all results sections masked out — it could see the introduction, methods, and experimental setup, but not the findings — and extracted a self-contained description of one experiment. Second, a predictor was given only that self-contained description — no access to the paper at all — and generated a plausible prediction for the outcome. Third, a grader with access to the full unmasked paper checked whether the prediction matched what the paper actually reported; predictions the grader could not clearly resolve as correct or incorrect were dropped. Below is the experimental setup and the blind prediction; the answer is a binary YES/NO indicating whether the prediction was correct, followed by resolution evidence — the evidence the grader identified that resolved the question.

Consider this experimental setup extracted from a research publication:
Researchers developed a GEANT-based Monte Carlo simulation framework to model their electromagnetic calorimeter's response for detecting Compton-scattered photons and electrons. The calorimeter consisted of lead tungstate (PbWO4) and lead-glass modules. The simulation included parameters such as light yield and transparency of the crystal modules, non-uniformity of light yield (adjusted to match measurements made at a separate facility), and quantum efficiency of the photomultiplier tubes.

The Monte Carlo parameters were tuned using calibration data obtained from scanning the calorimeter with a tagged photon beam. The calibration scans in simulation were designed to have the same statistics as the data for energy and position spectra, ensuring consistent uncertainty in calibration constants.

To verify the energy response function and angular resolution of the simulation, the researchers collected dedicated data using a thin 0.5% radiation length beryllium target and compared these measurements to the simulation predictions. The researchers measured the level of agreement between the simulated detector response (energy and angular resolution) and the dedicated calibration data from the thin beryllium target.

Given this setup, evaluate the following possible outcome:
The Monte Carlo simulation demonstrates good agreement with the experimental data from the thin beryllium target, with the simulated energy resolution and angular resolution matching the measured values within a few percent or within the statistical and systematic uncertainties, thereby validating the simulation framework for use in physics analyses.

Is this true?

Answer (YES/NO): YES